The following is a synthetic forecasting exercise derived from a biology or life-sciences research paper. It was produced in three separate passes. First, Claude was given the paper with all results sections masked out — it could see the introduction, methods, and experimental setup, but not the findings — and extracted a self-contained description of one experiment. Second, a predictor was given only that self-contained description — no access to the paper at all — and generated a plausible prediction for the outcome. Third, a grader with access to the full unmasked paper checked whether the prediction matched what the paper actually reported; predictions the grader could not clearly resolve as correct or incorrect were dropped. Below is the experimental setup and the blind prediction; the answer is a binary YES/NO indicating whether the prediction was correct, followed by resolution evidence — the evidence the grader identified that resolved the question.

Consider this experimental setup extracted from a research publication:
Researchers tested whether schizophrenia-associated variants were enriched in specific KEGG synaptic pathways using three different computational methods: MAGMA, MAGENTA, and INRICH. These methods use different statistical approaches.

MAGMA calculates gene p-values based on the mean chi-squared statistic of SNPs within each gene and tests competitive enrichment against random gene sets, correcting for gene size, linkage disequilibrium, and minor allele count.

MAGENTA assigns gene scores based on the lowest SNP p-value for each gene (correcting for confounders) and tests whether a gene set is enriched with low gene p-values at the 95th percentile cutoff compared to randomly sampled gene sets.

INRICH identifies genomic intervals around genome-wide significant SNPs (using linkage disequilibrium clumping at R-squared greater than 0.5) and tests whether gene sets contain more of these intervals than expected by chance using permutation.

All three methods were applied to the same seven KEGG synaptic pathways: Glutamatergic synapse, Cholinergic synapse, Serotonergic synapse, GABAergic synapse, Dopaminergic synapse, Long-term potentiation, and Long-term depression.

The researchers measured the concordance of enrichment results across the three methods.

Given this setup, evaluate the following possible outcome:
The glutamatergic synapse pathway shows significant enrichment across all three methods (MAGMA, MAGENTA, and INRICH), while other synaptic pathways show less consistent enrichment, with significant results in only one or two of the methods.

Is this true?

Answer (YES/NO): NO